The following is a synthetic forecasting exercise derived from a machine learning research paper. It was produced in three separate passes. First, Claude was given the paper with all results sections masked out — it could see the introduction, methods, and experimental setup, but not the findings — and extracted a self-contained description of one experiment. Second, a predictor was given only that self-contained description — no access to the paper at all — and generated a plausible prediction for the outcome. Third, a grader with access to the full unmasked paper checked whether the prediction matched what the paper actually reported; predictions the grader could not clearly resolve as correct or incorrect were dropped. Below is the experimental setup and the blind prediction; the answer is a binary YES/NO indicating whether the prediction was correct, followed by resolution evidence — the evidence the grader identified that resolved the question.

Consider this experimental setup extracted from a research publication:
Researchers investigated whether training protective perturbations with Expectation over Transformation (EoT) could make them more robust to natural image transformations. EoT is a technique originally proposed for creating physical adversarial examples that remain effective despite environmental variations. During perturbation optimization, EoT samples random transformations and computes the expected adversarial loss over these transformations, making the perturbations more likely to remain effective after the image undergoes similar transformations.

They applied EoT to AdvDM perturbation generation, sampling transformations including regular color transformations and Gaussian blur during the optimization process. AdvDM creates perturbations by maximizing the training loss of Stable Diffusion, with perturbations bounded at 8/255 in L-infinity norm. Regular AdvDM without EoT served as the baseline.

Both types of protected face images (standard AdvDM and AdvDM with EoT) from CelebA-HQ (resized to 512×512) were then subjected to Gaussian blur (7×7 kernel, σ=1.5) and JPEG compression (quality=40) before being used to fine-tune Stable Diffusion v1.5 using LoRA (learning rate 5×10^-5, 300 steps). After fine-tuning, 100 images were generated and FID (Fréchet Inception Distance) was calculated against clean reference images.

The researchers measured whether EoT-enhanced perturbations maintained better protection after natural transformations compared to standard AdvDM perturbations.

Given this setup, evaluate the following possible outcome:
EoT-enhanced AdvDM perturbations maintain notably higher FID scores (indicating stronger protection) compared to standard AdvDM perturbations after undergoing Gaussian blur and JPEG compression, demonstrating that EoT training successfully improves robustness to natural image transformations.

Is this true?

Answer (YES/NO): NO